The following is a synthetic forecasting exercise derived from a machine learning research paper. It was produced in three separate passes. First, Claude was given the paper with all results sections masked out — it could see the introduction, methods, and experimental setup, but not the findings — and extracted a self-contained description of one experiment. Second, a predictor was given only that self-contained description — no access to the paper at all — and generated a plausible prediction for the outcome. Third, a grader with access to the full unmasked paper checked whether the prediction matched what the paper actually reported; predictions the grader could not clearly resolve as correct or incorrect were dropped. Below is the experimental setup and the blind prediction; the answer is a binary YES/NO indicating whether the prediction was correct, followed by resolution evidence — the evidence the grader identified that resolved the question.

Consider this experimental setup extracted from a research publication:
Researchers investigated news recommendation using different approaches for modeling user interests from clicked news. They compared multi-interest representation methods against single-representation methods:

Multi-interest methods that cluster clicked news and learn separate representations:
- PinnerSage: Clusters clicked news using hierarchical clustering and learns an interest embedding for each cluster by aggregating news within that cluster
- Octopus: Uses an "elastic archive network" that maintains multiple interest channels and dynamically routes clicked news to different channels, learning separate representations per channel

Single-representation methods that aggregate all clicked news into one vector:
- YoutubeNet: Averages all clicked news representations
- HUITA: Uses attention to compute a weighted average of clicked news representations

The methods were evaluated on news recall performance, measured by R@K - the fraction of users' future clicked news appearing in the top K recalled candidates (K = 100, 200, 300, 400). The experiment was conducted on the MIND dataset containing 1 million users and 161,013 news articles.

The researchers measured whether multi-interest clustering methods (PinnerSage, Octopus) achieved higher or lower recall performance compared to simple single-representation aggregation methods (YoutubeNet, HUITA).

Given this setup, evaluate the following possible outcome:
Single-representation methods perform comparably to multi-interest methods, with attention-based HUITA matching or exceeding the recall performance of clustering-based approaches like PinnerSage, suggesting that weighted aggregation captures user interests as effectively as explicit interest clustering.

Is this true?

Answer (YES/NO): NO